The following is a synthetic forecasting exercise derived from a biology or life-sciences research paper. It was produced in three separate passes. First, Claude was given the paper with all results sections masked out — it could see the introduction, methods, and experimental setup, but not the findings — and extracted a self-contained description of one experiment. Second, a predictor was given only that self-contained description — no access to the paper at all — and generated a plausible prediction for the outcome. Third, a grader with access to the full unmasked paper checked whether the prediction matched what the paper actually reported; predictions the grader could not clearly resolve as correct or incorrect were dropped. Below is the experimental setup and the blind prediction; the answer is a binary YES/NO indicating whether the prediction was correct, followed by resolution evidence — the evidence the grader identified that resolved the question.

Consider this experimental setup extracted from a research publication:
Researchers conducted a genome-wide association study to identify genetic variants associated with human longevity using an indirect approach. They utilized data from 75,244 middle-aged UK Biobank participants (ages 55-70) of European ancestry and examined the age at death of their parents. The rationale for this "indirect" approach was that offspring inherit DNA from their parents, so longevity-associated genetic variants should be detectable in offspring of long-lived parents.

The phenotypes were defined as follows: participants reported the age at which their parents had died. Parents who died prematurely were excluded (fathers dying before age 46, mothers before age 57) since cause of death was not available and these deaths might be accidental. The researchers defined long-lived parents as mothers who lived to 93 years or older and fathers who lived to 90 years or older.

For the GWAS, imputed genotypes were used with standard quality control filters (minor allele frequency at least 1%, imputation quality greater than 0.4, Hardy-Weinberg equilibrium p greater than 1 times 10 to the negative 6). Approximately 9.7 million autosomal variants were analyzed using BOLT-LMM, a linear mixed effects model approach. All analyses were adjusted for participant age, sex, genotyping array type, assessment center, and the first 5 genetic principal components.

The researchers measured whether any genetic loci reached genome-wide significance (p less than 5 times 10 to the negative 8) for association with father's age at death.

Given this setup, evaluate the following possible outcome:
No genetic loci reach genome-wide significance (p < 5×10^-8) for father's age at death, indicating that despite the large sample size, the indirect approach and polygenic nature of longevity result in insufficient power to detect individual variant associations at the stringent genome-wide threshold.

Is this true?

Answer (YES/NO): NO